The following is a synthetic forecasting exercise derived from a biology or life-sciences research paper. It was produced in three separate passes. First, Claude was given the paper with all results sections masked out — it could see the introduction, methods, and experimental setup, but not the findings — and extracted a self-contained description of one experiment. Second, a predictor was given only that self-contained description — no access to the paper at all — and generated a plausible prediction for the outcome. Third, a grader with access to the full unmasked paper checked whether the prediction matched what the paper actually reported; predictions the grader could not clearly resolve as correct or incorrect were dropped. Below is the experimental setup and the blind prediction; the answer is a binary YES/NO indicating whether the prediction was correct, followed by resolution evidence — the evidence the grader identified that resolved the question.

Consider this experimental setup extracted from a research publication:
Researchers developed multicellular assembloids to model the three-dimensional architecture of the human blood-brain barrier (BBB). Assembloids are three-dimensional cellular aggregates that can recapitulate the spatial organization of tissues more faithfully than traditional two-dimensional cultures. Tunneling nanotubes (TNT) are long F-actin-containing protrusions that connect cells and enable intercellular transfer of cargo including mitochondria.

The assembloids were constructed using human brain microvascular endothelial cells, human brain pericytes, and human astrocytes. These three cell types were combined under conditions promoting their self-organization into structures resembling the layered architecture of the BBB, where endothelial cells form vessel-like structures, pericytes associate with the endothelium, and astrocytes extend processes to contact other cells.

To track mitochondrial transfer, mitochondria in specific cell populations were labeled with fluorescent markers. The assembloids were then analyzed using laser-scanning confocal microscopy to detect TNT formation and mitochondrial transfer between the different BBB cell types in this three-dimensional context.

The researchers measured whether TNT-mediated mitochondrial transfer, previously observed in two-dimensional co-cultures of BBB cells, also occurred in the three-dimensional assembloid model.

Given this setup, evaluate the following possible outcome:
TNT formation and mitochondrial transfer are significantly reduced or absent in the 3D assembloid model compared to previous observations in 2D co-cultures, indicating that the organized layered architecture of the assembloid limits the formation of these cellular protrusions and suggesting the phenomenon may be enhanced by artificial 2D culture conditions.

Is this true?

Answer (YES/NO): NO